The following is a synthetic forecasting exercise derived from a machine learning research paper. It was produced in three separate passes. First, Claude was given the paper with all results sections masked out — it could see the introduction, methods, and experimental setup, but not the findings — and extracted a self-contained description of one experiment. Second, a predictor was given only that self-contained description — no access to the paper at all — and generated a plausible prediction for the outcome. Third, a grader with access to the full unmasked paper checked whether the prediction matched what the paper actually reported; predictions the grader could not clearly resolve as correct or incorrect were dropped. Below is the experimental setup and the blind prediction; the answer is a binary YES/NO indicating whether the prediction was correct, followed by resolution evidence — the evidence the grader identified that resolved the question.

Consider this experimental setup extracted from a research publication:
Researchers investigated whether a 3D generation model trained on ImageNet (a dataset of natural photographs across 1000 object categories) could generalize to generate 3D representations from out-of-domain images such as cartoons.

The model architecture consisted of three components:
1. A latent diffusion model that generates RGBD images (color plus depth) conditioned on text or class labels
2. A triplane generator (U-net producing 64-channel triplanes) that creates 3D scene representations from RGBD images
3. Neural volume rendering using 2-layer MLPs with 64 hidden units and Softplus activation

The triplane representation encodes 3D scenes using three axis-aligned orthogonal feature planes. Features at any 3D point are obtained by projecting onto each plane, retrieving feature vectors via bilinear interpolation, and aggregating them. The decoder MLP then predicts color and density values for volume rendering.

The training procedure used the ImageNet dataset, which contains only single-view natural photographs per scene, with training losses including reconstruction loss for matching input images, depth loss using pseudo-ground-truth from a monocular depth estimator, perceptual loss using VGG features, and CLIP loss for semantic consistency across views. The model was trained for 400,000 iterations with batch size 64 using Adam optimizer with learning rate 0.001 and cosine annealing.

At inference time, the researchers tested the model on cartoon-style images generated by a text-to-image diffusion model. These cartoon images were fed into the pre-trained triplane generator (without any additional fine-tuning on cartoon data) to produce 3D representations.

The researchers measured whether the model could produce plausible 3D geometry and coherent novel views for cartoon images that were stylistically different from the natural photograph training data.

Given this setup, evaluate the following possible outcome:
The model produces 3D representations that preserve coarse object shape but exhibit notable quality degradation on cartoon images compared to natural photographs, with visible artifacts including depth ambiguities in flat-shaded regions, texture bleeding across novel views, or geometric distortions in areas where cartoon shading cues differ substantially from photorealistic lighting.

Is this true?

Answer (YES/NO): NO